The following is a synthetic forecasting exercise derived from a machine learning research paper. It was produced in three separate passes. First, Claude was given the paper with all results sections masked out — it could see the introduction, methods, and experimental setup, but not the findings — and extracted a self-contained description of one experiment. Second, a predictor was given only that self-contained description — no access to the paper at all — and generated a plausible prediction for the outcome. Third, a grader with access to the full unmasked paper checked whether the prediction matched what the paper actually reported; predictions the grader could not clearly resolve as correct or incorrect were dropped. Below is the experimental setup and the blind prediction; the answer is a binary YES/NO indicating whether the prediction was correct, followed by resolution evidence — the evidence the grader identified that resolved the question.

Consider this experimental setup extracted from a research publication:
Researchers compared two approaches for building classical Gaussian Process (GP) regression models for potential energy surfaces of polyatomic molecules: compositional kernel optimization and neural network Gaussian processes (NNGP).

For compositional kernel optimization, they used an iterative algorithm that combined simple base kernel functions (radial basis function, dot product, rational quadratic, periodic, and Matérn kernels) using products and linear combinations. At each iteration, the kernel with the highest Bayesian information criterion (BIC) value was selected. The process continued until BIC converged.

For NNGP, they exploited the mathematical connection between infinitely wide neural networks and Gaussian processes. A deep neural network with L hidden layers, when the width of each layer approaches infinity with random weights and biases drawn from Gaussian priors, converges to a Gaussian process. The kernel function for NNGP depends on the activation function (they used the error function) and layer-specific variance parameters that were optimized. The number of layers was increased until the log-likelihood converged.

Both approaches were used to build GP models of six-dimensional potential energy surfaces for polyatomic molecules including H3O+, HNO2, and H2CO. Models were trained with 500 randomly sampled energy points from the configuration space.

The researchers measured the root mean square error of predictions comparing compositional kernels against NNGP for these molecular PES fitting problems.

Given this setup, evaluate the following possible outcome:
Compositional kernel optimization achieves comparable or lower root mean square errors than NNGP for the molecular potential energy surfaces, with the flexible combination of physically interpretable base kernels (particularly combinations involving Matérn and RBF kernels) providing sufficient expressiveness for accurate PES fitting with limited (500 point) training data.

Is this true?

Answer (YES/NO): YES